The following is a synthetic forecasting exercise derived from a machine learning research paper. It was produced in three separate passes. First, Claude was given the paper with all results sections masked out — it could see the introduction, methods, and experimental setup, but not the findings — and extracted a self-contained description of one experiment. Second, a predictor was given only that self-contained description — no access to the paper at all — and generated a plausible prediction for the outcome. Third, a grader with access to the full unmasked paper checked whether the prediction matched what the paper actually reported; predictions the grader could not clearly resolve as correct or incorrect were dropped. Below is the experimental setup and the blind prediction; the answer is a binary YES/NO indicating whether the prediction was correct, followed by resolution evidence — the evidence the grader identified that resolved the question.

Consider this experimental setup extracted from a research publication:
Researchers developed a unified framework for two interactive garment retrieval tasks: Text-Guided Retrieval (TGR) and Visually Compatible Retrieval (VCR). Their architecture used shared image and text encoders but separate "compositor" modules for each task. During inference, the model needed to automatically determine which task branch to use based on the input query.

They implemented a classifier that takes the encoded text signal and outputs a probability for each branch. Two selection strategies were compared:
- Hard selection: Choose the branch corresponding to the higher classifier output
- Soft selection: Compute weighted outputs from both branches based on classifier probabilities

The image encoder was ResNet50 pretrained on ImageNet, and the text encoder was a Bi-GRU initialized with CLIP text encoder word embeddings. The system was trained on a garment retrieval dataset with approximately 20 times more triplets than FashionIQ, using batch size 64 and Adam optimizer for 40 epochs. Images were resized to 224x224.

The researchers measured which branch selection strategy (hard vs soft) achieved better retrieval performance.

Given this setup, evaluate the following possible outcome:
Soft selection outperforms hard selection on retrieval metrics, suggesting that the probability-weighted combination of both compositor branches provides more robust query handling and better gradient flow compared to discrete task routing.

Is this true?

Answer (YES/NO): NO